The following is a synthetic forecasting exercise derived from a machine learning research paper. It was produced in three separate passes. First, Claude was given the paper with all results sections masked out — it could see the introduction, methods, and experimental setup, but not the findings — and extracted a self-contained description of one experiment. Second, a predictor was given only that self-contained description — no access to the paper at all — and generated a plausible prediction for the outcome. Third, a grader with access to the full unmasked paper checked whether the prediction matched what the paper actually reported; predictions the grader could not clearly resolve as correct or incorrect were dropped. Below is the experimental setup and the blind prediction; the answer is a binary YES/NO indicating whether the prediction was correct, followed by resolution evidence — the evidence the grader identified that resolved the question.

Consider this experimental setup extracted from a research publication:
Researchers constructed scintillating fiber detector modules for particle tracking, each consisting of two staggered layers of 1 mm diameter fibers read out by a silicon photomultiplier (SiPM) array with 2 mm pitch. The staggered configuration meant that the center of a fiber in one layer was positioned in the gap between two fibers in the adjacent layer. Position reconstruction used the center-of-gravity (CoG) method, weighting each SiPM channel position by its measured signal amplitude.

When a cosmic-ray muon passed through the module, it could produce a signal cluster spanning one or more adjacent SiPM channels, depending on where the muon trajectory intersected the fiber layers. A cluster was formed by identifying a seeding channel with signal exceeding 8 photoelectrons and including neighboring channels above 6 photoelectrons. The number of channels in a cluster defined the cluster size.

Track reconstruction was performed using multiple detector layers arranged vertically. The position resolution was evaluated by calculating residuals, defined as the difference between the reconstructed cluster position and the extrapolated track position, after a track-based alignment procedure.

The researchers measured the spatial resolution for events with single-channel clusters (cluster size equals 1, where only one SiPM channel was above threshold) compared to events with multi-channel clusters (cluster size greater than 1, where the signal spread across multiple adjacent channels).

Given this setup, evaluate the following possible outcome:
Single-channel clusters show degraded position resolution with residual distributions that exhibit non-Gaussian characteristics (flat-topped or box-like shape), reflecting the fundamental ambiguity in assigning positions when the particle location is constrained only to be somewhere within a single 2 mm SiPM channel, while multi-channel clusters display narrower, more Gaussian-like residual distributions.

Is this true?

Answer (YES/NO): NO